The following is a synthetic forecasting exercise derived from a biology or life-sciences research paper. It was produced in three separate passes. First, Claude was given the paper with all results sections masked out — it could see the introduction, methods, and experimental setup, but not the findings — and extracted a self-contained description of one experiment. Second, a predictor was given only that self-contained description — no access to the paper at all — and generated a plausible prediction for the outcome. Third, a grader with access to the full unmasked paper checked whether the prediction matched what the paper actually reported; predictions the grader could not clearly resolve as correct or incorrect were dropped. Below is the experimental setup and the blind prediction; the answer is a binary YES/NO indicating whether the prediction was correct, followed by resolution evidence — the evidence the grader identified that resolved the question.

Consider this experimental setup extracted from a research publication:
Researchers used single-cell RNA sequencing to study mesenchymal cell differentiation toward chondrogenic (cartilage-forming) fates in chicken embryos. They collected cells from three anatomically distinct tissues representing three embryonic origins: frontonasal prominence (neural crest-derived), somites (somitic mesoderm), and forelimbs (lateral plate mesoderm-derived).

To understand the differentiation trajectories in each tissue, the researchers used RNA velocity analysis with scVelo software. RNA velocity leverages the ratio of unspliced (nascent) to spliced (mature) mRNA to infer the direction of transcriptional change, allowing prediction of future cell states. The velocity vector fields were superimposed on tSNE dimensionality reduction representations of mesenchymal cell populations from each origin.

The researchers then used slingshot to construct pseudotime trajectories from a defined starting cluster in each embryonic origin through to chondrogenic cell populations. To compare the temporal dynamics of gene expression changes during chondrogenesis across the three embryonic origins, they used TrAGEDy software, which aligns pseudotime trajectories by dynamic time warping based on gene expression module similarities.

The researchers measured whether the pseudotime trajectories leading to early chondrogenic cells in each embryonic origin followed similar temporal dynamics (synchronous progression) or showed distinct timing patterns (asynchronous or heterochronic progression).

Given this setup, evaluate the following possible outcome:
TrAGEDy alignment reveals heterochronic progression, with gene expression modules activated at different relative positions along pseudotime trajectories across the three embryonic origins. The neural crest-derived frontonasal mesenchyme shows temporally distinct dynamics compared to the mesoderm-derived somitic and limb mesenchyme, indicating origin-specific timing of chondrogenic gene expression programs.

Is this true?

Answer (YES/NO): NO